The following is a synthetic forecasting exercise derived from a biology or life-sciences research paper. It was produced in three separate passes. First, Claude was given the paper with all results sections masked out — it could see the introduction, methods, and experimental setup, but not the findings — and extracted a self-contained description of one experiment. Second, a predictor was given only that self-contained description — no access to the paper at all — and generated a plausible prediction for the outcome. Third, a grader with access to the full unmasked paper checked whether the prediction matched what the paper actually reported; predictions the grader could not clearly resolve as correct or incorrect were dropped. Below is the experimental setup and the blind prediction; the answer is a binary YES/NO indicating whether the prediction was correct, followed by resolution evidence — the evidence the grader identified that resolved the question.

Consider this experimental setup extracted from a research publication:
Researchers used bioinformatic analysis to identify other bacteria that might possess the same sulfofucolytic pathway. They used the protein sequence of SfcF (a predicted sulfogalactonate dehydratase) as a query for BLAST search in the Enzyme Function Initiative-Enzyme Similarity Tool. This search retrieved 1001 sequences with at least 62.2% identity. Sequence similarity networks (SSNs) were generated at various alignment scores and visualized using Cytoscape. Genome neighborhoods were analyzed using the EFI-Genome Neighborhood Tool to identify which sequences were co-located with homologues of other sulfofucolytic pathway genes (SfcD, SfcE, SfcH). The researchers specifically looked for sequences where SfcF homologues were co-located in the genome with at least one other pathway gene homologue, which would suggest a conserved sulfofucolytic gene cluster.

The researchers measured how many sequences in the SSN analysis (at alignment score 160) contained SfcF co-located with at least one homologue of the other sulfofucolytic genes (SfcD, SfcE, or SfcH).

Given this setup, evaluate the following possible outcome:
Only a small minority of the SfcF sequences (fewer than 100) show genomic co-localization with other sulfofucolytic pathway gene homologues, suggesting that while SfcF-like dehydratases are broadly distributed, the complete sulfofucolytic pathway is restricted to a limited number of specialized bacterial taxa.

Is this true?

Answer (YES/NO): YES